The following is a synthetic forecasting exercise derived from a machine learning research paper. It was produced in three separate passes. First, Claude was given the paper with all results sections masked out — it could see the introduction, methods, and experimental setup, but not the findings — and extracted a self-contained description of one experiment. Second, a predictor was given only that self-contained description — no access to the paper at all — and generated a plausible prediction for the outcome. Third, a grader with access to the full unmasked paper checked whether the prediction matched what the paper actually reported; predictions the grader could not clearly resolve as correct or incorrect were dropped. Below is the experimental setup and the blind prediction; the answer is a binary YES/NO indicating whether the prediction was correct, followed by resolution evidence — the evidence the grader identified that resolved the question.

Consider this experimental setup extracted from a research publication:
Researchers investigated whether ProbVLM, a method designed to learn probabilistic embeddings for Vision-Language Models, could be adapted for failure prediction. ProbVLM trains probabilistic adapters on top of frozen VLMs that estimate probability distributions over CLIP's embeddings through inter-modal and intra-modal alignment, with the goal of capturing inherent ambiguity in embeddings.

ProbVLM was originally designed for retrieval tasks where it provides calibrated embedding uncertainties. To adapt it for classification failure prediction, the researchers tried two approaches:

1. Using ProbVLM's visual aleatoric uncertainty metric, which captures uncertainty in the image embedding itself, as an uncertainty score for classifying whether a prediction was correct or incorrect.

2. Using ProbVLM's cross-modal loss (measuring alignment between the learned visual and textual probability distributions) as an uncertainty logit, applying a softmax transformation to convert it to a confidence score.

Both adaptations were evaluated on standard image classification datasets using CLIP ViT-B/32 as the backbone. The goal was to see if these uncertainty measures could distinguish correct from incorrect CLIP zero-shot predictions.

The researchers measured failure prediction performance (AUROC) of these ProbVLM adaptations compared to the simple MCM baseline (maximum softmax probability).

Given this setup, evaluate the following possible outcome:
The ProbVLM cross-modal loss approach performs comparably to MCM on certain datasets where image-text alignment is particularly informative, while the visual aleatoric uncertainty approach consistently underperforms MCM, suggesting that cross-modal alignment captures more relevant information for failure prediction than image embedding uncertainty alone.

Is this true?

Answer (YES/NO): NO